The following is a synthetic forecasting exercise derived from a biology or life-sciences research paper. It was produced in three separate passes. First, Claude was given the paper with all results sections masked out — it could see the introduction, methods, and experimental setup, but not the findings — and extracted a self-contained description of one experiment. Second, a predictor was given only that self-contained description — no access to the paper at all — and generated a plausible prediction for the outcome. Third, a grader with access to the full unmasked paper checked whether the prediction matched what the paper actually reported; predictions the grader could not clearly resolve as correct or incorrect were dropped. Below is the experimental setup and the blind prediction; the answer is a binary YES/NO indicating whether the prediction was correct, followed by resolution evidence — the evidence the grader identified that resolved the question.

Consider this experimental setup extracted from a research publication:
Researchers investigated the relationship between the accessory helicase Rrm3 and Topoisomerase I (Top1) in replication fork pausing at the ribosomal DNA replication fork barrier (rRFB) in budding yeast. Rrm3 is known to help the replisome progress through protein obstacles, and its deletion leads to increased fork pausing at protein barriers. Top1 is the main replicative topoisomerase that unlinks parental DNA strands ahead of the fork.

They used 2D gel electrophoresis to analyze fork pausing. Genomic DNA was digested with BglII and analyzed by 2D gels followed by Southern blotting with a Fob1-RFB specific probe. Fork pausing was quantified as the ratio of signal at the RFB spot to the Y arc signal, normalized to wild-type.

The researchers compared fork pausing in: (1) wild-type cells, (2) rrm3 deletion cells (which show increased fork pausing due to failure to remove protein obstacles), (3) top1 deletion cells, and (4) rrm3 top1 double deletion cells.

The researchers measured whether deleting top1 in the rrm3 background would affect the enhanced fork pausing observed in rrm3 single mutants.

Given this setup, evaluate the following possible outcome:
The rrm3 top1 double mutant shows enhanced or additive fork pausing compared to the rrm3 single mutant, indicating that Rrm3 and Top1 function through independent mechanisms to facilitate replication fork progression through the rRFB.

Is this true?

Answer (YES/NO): NO